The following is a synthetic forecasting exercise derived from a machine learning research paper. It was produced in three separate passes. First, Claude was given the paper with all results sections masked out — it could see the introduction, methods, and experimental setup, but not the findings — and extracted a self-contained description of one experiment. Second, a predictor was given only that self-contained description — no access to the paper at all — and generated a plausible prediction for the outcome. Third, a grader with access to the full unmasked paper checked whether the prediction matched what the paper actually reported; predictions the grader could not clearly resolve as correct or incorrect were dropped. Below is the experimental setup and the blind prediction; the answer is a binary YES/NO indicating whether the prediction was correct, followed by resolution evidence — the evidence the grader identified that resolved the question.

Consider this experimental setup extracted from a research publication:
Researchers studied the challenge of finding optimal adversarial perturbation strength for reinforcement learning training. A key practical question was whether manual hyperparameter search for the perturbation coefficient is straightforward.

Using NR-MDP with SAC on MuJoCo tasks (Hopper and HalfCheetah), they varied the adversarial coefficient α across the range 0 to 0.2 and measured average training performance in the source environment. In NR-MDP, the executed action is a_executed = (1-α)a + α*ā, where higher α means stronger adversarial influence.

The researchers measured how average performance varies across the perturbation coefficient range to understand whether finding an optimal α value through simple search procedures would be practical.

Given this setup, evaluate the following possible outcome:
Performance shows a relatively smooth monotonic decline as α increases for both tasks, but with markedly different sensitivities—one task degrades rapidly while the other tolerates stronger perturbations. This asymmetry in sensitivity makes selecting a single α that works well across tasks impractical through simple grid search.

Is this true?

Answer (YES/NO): NO